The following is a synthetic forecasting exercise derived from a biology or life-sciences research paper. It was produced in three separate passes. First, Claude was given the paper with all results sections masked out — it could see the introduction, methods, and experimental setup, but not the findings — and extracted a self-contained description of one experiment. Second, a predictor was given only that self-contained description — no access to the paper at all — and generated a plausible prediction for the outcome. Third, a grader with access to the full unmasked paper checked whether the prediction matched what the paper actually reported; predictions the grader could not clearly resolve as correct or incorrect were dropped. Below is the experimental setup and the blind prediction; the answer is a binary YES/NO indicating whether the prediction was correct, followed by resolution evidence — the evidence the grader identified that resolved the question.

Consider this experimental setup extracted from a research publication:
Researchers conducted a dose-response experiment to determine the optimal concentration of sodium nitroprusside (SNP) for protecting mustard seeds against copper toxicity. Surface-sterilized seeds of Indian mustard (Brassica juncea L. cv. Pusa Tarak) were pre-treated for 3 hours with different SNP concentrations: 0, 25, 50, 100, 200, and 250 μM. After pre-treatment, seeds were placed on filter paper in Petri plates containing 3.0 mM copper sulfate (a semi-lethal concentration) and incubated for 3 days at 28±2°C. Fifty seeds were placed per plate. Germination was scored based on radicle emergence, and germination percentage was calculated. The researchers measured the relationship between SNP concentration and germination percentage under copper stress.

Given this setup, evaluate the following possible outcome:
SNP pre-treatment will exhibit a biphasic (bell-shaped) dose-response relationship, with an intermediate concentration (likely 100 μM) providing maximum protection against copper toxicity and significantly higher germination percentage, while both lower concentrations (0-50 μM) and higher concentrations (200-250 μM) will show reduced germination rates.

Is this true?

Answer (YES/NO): YES